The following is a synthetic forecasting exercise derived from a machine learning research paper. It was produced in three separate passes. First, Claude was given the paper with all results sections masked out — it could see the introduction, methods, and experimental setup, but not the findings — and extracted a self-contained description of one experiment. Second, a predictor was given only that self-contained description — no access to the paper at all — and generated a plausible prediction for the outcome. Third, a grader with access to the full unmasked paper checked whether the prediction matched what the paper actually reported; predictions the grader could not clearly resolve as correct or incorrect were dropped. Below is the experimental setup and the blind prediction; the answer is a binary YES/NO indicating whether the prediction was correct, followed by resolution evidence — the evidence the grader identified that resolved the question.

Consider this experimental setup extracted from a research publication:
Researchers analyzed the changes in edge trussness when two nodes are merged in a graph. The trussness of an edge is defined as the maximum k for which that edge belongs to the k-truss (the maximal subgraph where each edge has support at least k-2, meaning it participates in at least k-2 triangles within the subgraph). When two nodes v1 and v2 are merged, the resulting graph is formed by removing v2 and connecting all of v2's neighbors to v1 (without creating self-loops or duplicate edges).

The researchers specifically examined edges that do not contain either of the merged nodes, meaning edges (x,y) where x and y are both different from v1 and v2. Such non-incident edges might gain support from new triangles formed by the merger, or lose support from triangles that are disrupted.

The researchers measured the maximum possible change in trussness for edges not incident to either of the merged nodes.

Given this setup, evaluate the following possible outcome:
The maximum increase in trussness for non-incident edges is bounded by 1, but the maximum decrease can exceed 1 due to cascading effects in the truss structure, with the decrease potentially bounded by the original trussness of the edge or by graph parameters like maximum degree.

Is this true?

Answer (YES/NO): NO